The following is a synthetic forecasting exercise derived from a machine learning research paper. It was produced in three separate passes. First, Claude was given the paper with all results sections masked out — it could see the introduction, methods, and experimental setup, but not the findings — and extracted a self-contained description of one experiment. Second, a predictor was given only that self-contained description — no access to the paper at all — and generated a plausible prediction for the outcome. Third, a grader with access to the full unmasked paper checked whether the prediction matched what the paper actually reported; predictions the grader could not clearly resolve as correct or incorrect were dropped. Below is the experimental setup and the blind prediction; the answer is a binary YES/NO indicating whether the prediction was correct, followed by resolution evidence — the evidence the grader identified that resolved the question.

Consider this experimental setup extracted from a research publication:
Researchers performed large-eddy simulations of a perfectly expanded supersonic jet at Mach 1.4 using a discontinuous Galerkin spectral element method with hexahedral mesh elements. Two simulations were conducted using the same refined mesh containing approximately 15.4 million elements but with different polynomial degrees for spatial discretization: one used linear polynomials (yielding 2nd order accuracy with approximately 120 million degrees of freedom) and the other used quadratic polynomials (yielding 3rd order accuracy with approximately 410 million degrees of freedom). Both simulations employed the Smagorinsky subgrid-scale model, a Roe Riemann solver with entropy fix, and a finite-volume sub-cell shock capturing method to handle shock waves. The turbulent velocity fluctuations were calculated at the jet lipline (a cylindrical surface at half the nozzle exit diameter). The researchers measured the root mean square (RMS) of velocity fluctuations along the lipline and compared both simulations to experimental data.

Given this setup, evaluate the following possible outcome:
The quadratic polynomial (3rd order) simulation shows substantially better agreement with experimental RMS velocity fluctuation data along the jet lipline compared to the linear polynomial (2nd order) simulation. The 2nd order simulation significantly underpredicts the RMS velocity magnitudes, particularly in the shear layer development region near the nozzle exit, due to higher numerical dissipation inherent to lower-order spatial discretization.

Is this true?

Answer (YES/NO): NO